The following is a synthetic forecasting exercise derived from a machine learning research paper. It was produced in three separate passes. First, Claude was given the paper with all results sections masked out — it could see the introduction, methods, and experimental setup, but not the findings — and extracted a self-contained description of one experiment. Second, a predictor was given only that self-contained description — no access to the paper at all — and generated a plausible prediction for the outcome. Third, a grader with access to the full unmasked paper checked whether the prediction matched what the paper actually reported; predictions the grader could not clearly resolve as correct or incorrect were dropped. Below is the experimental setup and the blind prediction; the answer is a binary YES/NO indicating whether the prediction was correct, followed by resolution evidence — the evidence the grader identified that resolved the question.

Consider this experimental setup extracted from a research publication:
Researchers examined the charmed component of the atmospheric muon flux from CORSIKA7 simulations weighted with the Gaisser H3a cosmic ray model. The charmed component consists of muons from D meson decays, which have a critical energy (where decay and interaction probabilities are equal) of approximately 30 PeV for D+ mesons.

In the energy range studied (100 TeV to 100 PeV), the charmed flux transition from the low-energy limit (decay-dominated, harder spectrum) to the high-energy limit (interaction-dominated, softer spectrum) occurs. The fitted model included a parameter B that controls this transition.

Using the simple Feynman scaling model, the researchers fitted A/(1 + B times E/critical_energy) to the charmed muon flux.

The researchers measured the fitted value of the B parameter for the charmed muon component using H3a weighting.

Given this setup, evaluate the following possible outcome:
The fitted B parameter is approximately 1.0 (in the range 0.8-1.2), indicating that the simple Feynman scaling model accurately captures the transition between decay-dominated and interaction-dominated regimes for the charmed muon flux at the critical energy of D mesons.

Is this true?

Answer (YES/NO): NO